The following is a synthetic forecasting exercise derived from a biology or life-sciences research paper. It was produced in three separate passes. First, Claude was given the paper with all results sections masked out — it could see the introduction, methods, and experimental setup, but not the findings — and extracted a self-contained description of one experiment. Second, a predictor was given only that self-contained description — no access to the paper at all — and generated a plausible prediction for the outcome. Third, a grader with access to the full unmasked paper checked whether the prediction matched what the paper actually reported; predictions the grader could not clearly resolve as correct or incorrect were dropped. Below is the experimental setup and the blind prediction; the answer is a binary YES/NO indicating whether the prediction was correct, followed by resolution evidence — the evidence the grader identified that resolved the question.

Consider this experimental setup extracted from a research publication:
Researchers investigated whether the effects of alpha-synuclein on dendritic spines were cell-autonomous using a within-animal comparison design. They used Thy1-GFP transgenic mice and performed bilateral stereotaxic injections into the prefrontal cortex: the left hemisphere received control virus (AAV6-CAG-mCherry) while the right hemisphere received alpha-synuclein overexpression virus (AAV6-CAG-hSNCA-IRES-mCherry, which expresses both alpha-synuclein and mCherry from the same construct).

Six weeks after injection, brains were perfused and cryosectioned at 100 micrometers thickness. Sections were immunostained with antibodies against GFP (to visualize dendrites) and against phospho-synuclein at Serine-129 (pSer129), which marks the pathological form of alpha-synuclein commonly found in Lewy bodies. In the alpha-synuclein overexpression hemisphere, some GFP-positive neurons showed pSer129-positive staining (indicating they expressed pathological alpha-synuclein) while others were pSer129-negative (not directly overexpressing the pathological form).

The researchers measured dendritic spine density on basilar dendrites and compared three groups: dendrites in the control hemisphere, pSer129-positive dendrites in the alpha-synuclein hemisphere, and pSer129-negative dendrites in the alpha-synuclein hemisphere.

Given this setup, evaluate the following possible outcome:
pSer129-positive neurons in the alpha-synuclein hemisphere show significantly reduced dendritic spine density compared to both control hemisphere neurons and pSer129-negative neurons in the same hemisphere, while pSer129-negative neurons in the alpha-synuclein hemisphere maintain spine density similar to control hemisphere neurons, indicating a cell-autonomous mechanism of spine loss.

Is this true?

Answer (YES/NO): NO